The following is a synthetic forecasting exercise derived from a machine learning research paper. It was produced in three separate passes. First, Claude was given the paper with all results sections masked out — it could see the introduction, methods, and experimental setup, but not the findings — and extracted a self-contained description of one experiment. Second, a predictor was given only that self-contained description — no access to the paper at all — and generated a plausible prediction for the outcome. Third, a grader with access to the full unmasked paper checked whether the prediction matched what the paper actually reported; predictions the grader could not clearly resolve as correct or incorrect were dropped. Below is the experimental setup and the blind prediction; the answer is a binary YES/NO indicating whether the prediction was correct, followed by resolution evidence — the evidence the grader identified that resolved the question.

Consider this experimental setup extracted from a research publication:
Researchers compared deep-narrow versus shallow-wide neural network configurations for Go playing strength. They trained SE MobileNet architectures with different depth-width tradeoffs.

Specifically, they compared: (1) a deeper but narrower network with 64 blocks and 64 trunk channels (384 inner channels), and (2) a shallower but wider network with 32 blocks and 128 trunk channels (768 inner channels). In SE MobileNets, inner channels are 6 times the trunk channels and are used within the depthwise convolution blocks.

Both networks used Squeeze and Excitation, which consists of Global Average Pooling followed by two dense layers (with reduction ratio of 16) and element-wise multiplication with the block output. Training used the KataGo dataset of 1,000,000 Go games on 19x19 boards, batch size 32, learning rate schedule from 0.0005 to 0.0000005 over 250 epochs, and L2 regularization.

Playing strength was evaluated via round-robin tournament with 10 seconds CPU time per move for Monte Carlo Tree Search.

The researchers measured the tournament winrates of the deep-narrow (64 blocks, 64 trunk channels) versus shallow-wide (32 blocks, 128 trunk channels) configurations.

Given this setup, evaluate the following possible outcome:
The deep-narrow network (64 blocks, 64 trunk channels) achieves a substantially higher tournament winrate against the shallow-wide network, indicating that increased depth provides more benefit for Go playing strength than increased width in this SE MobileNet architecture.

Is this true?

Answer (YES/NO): NO